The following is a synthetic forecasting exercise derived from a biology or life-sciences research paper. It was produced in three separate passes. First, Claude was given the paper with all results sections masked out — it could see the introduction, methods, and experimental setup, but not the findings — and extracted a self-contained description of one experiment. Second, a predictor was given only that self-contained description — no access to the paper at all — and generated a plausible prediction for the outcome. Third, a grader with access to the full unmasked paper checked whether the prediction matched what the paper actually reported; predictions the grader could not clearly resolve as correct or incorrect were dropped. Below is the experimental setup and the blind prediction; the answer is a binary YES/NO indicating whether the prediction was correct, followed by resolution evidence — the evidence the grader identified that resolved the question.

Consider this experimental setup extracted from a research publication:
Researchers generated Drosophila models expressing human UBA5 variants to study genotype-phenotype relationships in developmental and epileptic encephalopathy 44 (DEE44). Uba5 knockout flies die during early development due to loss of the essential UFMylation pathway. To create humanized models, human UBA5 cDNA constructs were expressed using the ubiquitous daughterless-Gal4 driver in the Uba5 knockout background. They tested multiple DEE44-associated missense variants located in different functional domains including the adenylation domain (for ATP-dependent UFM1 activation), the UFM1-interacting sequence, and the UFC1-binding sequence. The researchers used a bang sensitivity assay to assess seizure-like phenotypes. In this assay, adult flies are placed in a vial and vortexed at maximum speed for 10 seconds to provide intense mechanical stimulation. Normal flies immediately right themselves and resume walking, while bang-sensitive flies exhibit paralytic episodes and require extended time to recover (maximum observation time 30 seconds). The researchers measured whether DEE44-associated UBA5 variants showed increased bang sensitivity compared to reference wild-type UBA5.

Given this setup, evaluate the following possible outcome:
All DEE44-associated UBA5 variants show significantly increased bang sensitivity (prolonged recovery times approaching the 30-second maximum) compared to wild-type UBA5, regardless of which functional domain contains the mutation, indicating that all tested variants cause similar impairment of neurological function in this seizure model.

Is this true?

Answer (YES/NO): NO